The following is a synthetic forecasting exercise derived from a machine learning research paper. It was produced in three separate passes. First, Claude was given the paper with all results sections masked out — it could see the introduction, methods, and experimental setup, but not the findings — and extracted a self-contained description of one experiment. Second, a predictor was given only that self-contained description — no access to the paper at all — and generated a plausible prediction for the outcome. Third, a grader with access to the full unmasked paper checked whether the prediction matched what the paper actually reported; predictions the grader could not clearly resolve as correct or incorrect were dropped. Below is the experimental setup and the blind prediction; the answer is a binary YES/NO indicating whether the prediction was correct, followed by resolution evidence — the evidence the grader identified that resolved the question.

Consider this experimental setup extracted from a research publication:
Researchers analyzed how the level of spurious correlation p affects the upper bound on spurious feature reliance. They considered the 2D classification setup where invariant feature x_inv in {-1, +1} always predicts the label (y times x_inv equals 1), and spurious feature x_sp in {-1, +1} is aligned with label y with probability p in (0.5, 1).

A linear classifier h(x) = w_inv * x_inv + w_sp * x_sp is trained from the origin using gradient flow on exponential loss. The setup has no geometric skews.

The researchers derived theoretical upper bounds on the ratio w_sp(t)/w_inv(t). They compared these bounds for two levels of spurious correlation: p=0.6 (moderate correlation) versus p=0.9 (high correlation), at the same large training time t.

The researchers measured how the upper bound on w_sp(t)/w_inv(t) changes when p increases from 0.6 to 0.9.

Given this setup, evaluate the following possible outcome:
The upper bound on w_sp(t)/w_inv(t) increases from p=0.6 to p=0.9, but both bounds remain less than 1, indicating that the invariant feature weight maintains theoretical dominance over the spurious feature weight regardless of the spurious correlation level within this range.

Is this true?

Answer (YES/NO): YES